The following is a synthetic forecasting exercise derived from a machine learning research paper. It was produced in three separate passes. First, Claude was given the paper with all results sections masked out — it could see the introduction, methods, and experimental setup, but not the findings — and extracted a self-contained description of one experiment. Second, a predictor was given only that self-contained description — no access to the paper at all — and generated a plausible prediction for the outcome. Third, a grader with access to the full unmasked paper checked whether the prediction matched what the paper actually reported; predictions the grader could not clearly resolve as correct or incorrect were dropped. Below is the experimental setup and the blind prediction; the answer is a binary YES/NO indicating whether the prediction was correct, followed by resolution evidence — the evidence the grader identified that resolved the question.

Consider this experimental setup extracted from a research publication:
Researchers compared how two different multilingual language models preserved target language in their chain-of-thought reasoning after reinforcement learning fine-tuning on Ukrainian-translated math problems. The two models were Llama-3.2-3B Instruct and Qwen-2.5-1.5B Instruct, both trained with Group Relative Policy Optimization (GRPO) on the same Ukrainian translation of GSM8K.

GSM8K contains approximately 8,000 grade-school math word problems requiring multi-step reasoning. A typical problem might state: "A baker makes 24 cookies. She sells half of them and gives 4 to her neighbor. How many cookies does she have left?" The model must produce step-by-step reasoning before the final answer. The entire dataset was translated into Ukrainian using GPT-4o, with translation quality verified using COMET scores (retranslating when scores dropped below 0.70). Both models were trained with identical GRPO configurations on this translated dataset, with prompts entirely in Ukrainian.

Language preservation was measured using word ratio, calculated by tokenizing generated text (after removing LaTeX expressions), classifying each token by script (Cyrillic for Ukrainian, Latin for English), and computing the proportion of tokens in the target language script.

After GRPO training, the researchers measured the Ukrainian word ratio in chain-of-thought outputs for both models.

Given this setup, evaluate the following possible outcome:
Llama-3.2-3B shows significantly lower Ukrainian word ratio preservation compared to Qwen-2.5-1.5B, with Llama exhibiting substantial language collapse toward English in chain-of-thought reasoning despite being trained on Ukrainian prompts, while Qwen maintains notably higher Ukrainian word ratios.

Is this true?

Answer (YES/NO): YES